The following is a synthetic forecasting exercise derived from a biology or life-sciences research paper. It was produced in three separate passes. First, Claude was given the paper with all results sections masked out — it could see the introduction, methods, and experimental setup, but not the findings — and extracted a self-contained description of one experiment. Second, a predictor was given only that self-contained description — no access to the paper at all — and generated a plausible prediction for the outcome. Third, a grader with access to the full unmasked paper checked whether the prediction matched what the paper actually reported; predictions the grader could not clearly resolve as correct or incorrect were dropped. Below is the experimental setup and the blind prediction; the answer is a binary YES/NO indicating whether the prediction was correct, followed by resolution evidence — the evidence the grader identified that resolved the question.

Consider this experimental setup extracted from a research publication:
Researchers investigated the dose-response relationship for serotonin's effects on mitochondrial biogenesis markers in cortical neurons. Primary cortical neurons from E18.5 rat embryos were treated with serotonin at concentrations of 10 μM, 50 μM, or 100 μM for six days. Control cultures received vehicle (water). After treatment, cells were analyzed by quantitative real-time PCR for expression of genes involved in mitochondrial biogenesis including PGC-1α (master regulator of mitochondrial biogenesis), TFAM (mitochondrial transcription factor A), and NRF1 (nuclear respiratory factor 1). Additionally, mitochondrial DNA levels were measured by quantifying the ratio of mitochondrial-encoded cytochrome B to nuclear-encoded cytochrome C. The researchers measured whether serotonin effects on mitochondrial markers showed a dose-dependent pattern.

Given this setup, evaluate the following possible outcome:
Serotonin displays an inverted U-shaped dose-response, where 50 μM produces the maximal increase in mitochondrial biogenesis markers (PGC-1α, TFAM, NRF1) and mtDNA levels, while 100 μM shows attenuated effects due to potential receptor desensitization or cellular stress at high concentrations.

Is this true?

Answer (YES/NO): NO